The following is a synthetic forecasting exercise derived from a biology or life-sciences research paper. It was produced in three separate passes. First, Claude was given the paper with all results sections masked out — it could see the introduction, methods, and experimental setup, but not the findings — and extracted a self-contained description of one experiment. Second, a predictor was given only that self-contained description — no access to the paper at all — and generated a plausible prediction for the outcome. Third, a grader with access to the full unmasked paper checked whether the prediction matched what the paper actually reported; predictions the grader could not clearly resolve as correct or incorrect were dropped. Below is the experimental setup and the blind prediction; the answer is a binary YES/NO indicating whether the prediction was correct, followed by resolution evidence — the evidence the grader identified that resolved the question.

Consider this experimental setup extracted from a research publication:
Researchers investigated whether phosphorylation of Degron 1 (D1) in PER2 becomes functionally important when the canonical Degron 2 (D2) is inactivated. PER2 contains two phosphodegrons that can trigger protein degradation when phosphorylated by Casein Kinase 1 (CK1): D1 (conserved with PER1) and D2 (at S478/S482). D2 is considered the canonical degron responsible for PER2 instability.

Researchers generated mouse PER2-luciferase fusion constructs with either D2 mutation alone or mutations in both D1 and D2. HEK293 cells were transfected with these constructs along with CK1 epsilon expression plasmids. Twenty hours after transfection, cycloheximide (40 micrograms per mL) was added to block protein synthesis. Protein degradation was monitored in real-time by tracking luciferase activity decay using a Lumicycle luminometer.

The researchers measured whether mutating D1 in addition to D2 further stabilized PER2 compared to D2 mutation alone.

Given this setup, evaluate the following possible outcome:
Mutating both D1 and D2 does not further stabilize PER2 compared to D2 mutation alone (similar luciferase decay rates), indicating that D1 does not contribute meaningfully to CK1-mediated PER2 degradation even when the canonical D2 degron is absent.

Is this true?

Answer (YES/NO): NO